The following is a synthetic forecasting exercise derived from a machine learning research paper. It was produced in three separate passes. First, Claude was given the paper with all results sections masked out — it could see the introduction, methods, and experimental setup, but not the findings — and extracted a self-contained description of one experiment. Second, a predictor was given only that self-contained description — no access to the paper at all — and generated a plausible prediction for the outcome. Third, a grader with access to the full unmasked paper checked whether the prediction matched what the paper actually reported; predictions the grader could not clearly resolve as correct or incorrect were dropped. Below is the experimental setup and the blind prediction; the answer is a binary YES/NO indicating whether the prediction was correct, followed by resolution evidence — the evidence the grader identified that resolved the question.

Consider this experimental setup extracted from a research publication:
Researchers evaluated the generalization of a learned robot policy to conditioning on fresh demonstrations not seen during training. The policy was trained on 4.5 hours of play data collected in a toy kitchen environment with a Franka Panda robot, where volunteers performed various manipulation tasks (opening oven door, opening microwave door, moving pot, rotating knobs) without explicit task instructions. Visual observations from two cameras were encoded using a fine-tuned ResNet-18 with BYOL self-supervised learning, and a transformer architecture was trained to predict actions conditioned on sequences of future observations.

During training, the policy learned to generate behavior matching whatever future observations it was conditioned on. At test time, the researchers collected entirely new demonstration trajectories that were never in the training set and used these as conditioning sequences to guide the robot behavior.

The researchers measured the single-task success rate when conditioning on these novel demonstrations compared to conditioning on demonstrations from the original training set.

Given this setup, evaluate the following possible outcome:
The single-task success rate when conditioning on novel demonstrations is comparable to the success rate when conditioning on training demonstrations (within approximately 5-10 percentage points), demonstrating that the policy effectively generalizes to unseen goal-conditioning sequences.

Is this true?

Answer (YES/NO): NO